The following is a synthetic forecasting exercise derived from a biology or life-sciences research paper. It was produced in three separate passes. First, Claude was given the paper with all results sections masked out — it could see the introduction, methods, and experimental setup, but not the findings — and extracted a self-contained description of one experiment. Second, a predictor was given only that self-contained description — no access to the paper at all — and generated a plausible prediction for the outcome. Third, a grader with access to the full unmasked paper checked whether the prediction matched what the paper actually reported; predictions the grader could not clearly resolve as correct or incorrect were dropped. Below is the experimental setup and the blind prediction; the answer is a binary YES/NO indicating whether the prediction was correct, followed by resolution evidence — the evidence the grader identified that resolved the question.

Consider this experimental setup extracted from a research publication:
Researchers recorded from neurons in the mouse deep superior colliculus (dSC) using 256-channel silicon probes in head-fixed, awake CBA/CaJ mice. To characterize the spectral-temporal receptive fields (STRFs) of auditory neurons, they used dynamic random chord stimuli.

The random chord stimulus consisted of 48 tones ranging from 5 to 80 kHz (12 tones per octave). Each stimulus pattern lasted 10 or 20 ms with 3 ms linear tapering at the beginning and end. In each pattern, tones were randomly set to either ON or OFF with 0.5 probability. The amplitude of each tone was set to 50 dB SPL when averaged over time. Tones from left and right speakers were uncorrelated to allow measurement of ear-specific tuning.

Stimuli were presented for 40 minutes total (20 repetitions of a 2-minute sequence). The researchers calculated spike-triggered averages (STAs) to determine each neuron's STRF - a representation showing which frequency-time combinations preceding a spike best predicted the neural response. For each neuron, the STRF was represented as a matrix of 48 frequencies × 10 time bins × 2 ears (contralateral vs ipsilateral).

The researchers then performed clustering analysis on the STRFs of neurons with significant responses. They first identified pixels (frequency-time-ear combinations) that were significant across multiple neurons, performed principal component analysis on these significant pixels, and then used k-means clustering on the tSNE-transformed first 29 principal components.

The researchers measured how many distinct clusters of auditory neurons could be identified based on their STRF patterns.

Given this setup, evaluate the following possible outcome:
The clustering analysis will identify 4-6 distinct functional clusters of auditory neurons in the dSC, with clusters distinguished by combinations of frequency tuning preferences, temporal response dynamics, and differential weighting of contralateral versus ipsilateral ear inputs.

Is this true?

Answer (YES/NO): YES